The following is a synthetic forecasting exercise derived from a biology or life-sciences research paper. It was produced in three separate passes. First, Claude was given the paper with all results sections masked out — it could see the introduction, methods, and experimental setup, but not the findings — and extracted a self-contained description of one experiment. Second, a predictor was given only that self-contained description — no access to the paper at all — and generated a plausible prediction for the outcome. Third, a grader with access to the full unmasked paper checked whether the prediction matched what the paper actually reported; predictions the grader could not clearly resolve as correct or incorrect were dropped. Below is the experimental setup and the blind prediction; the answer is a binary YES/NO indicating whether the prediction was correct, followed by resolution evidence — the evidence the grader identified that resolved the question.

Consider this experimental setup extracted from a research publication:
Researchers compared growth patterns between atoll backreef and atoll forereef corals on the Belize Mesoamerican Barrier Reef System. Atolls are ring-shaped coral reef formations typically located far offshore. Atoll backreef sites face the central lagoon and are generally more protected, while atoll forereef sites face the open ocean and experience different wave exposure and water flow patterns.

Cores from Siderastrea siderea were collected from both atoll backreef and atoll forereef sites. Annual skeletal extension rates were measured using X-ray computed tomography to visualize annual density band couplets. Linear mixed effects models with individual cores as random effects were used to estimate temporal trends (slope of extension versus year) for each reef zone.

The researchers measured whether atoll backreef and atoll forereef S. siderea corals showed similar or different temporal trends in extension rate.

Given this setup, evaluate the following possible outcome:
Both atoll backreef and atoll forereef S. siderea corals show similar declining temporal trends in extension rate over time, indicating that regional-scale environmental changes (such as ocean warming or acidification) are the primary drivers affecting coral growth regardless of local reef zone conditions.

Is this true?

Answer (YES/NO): NO